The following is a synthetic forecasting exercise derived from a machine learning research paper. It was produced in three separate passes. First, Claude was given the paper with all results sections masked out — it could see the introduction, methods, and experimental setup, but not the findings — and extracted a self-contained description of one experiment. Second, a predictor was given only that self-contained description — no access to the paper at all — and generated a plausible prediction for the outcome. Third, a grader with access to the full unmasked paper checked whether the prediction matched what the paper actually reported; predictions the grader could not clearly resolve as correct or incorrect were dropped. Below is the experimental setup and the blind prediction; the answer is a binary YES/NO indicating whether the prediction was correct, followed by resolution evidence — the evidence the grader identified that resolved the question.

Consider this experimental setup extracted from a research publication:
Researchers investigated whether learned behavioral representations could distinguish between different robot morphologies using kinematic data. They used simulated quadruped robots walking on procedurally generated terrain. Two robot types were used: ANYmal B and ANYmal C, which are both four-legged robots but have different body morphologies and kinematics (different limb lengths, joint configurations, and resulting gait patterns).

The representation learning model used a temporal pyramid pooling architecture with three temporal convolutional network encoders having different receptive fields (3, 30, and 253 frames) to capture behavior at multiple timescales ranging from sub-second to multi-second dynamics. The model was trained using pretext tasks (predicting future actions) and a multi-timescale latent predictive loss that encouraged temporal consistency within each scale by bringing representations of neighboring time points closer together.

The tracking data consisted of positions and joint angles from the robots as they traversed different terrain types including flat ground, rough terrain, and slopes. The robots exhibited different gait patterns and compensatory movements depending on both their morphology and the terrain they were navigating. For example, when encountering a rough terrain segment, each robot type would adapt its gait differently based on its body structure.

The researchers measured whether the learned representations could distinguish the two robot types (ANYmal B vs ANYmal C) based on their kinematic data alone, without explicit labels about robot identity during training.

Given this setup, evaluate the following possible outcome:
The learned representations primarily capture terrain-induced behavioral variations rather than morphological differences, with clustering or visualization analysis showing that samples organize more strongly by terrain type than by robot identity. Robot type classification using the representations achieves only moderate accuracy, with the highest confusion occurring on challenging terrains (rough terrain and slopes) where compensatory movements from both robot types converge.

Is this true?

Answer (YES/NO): NO